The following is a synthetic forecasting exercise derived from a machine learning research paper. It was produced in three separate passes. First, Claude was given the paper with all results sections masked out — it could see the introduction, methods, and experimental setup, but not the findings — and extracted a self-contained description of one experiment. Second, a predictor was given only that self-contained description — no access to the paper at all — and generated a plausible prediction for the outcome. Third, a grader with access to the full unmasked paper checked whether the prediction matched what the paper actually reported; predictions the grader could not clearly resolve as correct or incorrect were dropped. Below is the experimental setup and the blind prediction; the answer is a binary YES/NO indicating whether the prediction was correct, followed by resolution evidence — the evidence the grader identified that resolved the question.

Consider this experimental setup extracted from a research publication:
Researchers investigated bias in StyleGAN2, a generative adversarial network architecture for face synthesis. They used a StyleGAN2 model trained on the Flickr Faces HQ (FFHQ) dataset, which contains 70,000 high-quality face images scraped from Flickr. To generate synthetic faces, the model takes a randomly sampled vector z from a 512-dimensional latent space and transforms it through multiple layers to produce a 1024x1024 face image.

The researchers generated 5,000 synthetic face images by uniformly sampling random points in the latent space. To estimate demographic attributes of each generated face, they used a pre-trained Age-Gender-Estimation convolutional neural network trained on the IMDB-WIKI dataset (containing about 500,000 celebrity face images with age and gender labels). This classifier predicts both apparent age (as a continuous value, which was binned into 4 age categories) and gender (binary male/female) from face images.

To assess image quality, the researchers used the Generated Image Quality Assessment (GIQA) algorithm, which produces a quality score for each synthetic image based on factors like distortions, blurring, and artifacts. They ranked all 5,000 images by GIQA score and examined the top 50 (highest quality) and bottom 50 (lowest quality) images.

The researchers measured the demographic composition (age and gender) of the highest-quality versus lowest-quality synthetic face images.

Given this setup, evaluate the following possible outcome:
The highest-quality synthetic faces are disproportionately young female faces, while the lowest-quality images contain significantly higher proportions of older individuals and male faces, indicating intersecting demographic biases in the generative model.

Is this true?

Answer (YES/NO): NO